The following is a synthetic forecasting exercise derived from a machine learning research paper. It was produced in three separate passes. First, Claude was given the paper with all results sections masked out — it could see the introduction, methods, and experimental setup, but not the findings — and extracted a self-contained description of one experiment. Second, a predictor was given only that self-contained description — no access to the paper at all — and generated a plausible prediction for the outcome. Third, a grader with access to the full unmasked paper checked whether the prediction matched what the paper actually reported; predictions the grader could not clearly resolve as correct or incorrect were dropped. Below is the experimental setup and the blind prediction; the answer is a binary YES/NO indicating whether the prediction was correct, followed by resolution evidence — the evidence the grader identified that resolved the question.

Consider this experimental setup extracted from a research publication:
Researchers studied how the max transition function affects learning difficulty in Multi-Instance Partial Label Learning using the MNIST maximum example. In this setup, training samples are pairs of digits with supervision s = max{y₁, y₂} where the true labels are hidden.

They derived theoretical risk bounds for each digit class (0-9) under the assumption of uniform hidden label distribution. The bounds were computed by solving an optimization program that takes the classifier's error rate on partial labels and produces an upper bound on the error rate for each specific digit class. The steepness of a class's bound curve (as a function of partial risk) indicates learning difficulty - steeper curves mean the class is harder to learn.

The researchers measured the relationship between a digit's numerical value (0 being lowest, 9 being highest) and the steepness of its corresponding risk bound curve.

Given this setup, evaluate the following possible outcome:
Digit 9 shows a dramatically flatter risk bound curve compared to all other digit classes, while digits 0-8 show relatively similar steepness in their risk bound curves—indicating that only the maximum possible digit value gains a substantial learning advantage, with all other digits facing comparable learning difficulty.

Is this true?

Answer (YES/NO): NO